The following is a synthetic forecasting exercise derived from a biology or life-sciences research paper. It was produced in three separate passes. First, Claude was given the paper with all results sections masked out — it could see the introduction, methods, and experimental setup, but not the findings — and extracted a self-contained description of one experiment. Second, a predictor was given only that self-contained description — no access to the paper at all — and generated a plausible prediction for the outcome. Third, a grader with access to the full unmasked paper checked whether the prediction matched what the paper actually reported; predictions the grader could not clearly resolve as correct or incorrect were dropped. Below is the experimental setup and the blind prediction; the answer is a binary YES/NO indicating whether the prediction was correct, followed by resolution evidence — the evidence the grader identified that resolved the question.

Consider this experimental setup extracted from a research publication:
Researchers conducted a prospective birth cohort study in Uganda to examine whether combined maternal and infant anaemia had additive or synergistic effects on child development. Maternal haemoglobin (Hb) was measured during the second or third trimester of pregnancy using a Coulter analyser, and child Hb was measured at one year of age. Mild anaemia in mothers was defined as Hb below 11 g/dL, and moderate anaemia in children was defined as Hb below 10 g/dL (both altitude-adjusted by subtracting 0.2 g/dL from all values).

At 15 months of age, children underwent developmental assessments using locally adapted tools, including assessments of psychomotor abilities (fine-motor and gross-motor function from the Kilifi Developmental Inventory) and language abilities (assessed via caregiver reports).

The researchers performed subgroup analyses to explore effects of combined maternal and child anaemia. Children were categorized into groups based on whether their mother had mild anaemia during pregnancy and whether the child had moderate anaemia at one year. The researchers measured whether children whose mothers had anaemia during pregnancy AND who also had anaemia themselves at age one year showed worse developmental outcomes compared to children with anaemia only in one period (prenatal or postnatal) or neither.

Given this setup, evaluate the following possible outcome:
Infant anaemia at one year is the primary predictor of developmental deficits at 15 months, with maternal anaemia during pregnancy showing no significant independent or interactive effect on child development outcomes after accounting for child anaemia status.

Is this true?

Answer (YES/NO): NO